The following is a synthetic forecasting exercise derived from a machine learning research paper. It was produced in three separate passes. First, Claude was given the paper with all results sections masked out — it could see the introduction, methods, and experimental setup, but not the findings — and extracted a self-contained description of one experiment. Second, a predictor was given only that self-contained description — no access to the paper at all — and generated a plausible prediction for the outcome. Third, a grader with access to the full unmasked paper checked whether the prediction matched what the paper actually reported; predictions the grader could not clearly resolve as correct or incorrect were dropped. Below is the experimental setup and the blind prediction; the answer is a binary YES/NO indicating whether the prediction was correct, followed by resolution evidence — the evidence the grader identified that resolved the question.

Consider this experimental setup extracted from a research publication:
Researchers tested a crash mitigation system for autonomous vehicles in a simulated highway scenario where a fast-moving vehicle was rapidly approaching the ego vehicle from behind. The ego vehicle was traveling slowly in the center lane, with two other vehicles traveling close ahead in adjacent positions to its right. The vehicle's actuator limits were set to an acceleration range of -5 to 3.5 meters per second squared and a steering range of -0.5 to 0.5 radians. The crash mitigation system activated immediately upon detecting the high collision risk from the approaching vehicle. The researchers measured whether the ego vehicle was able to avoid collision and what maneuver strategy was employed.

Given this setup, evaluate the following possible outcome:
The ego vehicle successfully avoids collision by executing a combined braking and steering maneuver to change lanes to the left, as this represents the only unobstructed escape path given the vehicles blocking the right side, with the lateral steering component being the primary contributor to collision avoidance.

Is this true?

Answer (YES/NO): NO